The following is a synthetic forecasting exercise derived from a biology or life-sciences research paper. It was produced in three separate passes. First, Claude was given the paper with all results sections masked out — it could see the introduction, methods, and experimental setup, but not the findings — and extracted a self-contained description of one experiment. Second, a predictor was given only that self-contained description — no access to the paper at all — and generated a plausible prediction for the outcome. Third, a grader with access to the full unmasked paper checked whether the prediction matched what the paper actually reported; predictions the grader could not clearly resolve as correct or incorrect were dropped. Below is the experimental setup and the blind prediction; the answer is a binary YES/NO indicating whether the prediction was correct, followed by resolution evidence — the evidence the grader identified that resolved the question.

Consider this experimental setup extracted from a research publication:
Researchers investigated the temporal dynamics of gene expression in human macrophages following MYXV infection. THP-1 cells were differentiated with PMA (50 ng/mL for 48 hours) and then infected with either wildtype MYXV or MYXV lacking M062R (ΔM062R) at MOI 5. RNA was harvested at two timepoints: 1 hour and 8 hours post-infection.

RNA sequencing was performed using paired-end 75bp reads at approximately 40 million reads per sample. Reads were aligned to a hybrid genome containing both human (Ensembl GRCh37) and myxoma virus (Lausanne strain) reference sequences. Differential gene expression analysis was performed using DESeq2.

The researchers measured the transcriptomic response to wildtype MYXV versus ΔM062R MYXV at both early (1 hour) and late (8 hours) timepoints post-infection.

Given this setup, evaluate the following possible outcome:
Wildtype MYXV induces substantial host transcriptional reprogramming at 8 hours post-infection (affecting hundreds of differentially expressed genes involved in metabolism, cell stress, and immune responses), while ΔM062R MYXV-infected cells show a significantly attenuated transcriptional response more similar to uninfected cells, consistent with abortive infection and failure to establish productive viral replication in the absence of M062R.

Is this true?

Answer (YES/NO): NO